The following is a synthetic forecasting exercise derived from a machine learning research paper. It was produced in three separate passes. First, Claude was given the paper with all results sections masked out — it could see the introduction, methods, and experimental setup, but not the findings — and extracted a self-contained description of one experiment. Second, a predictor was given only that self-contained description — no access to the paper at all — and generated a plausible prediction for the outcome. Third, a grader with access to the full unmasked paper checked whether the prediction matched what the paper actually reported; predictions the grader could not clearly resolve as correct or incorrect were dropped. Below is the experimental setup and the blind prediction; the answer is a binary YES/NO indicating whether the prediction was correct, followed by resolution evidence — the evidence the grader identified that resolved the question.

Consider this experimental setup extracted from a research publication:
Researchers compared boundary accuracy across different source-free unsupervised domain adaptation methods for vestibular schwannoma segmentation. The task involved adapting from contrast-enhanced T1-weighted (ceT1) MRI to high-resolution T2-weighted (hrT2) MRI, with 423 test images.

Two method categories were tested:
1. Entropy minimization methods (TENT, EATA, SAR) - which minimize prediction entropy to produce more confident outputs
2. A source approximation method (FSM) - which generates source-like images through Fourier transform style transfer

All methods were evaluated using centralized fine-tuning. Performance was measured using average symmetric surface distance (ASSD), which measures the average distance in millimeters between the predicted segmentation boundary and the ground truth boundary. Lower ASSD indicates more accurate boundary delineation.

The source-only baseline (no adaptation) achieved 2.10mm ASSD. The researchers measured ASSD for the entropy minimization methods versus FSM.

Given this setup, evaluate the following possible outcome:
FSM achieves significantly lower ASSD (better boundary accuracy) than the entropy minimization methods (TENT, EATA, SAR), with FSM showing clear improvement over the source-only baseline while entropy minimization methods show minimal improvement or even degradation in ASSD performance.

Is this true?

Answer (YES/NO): NO